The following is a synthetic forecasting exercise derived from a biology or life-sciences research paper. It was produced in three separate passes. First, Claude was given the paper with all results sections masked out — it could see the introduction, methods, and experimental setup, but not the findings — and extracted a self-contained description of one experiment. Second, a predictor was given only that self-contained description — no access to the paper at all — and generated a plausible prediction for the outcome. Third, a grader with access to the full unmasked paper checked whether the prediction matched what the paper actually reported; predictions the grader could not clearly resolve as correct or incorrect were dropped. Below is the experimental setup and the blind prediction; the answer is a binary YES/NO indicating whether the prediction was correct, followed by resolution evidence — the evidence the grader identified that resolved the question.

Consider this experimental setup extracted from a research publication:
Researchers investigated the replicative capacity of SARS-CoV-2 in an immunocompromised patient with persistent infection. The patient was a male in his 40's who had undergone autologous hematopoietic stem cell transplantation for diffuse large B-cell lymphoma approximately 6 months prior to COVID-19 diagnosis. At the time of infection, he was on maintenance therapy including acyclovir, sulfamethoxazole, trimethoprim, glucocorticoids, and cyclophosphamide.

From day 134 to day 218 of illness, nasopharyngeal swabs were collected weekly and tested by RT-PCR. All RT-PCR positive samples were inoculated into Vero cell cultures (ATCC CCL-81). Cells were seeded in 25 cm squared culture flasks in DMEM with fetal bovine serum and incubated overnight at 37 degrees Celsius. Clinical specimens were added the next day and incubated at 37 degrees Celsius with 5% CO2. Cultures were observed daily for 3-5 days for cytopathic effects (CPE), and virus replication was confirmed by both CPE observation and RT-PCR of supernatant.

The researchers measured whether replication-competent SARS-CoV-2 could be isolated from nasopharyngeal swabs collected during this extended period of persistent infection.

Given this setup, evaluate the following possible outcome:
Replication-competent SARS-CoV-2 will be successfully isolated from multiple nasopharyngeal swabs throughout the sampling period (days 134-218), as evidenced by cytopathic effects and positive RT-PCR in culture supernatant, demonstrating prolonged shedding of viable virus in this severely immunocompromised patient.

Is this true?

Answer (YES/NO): YES